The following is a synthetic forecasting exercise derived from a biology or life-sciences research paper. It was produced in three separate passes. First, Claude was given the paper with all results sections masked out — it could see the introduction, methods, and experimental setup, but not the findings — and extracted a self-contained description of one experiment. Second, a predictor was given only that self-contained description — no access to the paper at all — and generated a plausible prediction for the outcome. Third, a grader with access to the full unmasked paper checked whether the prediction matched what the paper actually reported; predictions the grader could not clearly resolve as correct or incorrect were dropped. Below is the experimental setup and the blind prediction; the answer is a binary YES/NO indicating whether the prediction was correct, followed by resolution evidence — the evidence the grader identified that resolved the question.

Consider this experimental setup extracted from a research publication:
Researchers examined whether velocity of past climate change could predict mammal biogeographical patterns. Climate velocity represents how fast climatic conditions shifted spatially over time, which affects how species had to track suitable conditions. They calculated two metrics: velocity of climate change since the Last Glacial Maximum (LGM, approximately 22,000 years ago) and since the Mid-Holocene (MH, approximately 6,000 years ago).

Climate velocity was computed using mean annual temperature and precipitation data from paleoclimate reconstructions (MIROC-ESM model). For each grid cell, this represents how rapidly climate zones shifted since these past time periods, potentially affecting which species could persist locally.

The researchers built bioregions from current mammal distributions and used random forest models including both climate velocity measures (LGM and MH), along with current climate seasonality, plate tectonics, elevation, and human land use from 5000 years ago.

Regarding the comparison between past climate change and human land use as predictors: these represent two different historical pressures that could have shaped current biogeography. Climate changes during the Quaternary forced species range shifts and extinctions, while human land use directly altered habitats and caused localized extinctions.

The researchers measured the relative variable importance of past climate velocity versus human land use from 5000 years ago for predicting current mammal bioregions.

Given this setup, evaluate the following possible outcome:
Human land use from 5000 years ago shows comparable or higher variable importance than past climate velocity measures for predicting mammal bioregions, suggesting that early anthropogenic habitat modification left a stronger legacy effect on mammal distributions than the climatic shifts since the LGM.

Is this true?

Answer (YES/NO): YES